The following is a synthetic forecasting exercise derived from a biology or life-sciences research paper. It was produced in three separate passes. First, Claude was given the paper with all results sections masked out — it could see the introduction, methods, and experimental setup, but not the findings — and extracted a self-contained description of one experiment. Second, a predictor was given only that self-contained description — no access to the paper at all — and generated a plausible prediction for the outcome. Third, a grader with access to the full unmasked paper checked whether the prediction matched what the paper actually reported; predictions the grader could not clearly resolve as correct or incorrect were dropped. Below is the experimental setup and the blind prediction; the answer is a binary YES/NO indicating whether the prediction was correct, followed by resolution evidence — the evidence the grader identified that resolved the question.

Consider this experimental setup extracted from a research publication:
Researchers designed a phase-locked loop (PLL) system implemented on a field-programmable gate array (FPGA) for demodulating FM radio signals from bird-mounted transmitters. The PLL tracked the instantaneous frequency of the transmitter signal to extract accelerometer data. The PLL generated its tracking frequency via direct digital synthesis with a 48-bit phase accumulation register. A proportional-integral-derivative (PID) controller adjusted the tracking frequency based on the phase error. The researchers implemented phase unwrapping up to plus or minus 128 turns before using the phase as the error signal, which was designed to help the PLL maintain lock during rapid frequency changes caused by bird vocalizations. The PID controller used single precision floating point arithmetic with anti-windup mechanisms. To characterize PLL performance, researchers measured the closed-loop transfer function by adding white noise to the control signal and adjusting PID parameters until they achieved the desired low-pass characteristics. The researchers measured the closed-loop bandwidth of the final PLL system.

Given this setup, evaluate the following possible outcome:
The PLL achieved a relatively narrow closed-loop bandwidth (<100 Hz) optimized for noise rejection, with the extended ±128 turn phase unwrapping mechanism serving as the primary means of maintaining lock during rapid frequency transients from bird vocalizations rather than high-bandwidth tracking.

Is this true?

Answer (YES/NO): NO